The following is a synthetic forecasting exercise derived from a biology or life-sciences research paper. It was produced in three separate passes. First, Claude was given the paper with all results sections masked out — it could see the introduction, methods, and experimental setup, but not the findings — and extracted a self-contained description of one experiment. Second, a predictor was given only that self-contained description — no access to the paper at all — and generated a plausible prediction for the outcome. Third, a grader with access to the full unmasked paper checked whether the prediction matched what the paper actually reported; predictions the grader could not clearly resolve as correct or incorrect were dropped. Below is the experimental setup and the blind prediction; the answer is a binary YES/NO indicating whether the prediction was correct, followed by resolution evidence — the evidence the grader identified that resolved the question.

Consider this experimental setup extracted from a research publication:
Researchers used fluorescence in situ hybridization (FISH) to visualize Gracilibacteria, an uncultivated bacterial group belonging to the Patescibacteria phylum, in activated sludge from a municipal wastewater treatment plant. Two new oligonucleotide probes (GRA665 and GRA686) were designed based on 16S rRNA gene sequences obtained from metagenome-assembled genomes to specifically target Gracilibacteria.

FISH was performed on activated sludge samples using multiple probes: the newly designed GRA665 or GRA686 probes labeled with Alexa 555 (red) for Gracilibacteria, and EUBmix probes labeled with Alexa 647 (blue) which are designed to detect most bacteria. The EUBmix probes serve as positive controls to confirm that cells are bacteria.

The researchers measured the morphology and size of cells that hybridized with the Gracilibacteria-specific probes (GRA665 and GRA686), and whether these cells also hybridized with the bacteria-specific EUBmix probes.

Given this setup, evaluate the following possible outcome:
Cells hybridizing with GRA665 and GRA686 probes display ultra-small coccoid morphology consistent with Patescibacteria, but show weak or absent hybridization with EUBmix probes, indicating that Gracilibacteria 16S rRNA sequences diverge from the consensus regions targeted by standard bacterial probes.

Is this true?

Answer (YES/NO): NO